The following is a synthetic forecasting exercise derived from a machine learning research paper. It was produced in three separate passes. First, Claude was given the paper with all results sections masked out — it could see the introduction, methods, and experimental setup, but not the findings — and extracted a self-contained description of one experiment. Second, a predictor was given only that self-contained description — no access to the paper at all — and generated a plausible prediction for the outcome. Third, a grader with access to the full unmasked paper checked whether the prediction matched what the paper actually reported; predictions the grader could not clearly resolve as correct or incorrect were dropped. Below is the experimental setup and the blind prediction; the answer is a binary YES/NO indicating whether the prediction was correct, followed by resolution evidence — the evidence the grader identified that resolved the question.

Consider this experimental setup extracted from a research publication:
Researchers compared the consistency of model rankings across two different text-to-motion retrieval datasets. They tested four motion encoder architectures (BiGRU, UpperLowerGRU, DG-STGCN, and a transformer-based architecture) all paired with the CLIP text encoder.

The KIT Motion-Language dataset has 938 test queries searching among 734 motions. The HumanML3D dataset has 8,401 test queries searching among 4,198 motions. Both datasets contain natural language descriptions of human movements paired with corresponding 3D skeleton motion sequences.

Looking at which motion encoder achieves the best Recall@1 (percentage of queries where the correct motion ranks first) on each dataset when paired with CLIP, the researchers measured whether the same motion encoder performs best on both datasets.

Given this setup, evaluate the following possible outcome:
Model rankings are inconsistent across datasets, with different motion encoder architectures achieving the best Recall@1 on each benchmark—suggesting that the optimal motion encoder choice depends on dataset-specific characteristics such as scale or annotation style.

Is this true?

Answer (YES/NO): NO